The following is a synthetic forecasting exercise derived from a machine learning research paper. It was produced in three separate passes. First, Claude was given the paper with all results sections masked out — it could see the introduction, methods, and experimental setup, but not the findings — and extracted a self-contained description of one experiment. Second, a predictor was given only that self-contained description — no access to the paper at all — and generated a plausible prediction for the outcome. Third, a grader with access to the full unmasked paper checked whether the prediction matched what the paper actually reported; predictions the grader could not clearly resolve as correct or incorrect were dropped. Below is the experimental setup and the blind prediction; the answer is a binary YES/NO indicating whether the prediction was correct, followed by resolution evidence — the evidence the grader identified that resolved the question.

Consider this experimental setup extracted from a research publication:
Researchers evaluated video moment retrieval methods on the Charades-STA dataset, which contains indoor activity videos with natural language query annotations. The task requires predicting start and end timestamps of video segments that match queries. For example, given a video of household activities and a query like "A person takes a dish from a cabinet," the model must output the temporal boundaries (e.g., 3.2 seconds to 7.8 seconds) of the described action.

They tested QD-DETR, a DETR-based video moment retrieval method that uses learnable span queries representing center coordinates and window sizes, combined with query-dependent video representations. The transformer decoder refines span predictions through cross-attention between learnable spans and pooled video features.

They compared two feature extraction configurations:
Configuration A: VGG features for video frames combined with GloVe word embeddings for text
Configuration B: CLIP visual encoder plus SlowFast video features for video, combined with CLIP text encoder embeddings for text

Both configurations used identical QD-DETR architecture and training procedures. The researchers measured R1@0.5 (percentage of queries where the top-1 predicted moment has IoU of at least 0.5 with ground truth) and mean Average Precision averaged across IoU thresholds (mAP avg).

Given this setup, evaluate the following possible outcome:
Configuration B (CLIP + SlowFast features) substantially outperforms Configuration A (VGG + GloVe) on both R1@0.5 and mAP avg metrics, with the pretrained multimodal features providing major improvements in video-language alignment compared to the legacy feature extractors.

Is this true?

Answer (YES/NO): NO